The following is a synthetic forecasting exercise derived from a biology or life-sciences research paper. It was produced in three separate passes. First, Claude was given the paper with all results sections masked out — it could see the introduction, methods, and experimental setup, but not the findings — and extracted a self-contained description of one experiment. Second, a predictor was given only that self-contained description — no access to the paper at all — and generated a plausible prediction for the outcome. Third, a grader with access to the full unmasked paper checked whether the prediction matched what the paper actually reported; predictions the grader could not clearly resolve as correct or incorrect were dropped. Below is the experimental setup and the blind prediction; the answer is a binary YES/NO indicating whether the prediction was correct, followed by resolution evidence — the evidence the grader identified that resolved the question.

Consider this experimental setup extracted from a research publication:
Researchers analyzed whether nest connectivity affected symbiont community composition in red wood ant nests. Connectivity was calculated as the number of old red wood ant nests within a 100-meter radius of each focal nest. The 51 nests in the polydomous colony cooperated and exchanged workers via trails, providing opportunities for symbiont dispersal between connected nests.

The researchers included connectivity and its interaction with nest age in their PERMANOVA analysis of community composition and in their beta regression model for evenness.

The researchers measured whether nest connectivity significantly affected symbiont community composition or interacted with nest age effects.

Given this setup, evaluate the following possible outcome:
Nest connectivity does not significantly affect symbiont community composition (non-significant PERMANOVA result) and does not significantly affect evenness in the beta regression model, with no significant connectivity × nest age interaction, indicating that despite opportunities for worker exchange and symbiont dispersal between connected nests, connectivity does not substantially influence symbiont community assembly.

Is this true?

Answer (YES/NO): YES